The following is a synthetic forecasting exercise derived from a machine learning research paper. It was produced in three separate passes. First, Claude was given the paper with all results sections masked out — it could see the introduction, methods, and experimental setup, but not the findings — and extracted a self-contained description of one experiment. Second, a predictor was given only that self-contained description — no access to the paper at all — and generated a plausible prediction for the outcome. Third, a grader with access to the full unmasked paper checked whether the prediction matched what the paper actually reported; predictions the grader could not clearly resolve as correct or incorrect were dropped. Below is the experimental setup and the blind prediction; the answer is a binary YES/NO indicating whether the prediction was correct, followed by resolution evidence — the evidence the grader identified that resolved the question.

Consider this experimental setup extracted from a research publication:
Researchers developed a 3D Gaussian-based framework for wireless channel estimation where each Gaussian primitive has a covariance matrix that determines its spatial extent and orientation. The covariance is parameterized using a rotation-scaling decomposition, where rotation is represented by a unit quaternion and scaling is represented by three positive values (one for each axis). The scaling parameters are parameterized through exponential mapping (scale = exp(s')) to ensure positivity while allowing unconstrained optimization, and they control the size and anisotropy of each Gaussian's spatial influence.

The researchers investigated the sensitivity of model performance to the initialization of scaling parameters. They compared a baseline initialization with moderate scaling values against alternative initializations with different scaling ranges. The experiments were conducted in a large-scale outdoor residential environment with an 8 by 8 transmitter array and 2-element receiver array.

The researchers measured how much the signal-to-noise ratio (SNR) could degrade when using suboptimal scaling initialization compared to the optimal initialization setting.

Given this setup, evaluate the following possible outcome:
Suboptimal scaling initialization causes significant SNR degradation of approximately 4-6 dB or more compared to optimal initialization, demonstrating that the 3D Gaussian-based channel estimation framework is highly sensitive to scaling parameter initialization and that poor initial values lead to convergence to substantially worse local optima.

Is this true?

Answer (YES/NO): YES